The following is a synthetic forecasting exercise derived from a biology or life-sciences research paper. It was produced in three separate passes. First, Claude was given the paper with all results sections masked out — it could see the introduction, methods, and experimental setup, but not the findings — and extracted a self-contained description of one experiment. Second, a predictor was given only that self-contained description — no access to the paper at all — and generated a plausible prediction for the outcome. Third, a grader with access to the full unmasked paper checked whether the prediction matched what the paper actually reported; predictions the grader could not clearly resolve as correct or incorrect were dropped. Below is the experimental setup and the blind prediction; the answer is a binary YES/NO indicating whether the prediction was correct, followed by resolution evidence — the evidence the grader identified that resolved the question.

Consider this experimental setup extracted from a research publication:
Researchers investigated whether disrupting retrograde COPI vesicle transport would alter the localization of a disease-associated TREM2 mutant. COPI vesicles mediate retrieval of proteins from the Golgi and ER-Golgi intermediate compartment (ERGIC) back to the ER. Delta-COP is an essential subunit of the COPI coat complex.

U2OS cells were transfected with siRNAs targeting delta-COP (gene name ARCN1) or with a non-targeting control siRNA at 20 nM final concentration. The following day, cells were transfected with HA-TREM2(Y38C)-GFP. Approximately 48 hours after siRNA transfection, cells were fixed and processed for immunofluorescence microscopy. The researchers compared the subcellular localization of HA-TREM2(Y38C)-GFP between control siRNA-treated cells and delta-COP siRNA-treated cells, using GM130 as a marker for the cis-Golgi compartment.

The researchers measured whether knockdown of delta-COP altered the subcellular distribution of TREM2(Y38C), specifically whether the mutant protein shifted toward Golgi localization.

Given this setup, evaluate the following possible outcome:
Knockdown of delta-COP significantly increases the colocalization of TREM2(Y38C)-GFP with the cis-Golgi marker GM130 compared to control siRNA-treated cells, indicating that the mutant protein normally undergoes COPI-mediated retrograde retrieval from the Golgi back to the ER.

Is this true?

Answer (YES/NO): NO